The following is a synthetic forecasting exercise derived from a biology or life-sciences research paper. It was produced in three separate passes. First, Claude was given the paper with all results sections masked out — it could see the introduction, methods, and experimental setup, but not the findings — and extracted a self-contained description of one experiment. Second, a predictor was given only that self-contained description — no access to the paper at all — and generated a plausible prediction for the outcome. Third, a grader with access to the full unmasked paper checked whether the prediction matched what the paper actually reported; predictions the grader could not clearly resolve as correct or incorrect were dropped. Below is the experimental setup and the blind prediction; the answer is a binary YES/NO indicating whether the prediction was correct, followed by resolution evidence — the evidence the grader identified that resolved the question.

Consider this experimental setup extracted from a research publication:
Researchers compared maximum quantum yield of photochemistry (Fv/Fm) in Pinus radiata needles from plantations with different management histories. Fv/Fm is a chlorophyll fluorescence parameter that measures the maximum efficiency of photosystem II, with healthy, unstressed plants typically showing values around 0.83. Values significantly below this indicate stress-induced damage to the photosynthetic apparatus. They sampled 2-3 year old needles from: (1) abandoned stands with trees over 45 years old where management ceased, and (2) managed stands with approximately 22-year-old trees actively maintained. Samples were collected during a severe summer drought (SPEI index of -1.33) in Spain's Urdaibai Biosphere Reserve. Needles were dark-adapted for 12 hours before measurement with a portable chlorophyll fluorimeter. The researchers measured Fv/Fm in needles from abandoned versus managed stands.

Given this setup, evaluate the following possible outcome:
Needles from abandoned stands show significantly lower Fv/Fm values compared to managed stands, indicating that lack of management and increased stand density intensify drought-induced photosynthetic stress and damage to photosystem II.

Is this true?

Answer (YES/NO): NO